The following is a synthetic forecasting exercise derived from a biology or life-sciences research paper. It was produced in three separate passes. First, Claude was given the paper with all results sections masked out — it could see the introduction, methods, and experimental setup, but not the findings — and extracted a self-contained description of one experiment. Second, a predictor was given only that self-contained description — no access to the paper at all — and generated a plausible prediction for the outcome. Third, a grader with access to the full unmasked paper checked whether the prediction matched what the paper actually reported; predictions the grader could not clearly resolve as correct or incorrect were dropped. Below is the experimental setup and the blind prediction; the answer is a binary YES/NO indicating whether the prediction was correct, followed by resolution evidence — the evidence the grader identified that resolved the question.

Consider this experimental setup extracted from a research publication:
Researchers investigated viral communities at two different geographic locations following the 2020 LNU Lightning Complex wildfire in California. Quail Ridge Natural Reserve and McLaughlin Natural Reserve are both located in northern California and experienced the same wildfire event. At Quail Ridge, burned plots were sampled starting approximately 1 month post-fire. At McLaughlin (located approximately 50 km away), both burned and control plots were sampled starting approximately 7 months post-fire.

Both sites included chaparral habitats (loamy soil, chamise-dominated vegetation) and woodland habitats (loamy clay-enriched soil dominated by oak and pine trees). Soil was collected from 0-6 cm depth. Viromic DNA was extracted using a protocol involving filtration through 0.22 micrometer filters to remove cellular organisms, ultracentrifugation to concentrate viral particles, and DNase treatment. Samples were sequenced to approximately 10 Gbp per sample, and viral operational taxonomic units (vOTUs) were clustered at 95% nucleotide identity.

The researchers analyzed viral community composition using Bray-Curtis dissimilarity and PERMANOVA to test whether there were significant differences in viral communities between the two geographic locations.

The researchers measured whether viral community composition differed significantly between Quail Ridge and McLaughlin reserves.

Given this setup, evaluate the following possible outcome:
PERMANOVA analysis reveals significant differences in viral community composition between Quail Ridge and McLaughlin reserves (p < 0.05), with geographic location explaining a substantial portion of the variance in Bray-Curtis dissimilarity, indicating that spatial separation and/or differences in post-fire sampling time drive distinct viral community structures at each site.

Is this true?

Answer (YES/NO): NO